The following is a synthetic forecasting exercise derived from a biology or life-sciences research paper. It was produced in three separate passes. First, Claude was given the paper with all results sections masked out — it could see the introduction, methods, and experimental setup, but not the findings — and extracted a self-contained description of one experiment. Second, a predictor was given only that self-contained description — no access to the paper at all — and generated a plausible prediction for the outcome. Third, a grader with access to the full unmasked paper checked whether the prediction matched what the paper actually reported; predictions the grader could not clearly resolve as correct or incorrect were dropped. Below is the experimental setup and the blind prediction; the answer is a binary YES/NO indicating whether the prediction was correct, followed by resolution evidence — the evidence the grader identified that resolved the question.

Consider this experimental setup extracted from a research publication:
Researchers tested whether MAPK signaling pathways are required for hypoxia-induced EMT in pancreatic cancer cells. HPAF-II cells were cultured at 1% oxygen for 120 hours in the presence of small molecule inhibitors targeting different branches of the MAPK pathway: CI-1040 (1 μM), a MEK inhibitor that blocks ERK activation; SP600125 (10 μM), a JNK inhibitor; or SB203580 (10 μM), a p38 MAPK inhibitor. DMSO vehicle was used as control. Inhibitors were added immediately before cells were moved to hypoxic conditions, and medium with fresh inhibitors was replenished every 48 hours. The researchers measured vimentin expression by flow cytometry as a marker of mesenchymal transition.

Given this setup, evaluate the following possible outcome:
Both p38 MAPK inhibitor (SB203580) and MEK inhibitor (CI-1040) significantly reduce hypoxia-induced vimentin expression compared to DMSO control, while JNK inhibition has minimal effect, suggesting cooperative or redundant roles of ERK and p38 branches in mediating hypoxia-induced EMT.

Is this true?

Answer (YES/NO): NO